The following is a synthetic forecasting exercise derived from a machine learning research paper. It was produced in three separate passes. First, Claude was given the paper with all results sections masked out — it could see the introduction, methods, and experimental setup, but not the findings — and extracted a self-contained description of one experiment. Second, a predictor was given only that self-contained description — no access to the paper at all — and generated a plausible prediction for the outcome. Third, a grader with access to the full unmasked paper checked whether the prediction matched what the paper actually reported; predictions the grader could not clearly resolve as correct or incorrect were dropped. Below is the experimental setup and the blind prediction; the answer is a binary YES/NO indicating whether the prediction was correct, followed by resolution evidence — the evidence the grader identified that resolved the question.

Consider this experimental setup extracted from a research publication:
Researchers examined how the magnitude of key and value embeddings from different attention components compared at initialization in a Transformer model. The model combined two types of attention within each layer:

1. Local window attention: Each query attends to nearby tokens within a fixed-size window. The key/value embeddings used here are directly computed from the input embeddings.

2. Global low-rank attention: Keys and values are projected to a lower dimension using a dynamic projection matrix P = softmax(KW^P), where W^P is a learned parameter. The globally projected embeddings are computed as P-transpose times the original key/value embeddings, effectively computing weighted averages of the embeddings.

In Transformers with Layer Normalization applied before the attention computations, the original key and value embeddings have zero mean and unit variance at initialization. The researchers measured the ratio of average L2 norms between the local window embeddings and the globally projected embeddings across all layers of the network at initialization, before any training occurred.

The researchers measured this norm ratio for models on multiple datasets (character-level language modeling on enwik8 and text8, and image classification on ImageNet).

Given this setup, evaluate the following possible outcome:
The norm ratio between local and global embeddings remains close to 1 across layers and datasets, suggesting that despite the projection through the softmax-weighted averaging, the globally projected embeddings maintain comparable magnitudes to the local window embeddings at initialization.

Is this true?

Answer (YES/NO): NO